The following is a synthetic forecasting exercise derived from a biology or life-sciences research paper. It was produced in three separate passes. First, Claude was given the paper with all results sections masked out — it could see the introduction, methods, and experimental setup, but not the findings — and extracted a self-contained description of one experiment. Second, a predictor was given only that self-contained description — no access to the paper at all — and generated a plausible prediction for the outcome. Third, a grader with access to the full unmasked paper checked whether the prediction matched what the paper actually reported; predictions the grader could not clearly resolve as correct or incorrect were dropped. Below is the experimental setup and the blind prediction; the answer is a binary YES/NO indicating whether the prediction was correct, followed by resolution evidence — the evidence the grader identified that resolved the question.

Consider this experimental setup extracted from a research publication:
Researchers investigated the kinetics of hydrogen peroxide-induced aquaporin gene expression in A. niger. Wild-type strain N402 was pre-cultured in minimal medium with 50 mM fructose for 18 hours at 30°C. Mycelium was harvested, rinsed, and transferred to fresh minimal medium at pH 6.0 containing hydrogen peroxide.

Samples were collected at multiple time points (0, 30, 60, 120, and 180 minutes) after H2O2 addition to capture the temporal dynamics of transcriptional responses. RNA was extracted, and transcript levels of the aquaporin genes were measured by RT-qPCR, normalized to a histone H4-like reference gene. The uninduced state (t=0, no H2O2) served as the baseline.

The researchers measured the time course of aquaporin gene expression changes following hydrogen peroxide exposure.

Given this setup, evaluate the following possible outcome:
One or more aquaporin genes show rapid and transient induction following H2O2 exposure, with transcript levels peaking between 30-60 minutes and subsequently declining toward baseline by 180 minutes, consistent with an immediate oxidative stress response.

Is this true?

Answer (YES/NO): YES